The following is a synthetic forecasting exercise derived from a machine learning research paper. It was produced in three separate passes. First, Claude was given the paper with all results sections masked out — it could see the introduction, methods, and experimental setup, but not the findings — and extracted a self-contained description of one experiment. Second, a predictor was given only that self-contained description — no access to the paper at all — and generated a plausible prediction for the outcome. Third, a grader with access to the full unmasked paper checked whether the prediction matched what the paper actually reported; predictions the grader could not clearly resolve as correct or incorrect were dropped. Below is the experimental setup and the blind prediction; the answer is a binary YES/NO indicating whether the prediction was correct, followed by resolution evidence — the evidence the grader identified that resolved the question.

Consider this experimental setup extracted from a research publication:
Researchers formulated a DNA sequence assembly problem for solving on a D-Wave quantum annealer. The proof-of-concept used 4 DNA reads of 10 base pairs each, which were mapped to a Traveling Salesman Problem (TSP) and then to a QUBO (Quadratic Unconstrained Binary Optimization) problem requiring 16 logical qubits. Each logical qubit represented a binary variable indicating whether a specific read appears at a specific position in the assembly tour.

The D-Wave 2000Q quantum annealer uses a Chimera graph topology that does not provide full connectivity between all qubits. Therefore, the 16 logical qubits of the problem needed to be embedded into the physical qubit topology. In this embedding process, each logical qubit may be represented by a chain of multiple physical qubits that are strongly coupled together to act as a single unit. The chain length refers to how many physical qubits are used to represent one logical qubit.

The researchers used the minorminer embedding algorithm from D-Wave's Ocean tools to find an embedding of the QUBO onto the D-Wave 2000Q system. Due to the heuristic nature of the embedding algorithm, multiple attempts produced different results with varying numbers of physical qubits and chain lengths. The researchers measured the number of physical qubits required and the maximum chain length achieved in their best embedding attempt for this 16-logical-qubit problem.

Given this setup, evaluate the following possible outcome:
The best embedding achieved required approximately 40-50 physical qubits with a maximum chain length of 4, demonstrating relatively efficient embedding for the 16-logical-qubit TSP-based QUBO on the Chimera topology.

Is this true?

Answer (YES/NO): NO